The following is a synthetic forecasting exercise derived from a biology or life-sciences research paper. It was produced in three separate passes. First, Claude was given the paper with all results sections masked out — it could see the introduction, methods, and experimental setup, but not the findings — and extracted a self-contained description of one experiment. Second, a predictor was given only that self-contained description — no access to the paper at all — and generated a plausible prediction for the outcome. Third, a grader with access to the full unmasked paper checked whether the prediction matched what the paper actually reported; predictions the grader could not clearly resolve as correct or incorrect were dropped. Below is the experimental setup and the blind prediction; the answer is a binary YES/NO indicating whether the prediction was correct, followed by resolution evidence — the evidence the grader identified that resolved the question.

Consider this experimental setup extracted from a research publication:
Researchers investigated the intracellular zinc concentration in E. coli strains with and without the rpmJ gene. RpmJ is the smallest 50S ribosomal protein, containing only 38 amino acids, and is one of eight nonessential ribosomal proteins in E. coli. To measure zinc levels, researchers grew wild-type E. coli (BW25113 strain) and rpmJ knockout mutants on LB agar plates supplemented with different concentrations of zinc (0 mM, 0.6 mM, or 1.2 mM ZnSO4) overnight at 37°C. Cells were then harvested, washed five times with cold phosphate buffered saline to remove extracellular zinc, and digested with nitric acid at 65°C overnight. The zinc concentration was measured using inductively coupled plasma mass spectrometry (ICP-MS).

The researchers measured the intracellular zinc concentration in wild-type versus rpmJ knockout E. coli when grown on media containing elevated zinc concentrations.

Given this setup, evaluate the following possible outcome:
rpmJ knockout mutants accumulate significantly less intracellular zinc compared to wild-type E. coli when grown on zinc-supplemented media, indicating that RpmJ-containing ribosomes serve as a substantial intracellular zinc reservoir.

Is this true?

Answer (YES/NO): NO